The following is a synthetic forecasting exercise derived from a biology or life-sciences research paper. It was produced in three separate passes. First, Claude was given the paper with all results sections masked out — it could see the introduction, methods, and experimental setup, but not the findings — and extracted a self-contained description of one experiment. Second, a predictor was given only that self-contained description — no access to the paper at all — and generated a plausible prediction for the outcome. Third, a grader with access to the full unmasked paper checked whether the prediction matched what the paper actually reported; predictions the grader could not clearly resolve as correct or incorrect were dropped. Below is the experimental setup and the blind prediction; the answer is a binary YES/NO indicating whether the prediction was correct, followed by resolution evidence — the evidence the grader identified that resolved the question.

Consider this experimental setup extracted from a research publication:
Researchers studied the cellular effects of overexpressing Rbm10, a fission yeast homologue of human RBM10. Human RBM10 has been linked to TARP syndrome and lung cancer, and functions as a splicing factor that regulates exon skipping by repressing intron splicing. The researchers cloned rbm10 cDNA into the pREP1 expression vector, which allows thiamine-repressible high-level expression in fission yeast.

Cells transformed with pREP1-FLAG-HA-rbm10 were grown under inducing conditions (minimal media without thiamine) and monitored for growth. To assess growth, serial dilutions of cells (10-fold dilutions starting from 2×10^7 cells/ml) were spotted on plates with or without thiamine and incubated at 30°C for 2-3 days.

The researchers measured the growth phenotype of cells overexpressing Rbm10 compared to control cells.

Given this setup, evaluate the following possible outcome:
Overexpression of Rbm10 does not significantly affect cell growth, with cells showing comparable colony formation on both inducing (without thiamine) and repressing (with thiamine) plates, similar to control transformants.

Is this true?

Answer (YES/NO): NO